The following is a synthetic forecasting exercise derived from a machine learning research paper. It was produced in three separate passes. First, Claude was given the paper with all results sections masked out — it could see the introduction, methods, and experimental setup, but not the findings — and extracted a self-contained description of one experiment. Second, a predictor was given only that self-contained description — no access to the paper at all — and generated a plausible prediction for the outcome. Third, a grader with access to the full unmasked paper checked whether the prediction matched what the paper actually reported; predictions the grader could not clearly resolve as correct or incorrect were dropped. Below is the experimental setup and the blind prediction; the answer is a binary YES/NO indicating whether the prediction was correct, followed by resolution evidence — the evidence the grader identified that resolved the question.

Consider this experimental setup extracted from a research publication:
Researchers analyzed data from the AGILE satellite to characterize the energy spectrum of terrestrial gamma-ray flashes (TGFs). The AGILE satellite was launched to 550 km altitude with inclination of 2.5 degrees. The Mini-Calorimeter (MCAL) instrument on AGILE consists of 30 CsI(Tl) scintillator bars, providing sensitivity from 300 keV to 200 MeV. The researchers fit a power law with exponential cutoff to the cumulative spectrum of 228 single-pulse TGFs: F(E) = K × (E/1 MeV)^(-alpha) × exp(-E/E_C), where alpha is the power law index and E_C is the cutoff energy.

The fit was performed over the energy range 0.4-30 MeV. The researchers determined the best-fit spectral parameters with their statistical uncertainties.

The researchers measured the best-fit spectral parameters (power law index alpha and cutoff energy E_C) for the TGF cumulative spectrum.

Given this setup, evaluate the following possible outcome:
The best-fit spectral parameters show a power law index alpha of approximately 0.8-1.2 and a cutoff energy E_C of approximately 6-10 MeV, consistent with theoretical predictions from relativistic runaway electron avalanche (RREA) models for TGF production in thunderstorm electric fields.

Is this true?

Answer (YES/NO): NO